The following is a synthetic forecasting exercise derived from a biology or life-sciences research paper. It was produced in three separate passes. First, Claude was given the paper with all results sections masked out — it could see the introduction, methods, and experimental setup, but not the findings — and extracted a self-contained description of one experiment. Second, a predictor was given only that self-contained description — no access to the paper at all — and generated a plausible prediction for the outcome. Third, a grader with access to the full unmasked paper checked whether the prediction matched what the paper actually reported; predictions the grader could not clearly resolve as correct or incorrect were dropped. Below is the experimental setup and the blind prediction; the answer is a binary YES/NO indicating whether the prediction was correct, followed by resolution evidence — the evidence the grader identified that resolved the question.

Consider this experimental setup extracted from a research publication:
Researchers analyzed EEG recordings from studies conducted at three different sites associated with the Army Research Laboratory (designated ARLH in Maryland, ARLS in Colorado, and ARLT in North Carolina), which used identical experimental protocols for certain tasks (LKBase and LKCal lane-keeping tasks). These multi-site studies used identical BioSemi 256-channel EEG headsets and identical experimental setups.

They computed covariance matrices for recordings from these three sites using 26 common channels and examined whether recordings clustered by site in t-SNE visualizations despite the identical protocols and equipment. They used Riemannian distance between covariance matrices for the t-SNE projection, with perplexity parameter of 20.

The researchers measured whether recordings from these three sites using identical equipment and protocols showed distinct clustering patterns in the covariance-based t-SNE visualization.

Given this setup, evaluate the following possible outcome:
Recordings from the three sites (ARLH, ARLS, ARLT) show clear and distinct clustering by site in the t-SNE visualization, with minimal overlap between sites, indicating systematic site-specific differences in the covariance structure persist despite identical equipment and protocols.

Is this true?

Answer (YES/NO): NO